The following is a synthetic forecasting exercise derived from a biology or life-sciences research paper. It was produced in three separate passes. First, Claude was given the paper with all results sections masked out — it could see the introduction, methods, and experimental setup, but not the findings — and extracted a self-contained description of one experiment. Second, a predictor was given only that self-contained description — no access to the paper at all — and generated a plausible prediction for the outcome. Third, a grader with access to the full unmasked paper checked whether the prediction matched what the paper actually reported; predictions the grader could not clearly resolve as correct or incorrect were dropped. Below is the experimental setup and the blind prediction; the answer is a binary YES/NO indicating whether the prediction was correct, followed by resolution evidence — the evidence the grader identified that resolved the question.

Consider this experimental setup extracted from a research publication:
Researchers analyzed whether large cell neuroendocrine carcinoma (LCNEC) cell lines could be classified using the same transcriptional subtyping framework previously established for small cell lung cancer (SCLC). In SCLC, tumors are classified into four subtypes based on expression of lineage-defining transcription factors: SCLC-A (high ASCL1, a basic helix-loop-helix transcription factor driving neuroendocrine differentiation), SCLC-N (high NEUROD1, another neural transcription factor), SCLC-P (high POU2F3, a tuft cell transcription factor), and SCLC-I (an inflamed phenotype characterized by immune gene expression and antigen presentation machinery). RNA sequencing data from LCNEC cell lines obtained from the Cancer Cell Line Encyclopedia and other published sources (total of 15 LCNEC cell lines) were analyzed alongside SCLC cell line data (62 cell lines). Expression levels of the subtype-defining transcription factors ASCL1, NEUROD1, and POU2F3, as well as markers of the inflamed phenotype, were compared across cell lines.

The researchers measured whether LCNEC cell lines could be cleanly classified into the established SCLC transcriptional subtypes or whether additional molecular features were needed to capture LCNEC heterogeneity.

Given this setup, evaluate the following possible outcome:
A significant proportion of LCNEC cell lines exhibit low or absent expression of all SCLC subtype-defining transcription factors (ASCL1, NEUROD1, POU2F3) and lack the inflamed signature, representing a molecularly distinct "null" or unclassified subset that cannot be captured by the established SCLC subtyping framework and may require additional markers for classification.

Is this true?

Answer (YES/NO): NO